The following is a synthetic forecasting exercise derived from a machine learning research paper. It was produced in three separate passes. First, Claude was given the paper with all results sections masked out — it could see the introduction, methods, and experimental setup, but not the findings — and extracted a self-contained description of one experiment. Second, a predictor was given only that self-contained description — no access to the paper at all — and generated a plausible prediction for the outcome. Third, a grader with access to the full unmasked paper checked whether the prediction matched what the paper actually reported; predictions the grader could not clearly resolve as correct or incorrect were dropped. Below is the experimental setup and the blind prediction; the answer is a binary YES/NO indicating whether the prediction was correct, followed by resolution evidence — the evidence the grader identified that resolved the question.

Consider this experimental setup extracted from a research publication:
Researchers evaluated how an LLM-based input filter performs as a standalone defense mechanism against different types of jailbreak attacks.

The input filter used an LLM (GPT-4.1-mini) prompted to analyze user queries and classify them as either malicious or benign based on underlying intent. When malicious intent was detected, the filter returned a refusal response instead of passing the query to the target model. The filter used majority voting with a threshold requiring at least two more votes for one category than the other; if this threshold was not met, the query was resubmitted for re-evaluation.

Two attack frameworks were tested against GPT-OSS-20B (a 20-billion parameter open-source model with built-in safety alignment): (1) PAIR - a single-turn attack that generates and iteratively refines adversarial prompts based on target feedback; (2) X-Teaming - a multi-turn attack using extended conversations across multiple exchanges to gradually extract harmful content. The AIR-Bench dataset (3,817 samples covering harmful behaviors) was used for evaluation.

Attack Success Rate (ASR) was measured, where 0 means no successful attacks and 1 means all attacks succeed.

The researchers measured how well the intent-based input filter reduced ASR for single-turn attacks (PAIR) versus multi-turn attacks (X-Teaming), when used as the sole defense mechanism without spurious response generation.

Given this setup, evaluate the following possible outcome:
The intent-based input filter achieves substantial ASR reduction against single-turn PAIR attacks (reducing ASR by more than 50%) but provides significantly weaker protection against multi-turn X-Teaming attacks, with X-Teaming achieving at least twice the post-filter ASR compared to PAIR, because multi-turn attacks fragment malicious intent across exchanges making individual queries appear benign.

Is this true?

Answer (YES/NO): YES